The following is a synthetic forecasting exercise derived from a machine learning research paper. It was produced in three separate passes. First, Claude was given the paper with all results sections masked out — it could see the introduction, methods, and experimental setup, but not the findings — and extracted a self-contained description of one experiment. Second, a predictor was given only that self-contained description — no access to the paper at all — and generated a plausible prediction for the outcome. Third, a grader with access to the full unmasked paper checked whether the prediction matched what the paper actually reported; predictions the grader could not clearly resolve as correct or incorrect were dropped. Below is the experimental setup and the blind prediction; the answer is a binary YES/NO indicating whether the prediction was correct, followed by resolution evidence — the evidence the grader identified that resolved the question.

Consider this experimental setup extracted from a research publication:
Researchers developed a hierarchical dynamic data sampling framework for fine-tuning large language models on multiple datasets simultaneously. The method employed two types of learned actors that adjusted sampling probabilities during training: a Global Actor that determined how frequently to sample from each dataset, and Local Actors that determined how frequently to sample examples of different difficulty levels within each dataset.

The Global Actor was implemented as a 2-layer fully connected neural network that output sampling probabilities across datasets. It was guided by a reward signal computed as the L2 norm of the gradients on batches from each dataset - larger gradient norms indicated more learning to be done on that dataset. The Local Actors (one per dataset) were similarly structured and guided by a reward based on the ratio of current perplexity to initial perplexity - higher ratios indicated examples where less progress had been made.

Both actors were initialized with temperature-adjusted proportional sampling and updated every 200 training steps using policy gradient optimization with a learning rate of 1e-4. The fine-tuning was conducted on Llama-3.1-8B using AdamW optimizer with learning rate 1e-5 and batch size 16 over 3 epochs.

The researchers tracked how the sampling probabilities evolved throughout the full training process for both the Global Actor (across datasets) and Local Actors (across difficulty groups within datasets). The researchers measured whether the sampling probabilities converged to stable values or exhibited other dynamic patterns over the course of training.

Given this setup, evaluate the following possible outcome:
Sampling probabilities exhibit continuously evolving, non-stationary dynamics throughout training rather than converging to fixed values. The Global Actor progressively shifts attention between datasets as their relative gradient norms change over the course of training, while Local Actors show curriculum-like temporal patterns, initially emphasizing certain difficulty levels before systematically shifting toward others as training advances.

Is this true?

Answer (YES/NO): NO